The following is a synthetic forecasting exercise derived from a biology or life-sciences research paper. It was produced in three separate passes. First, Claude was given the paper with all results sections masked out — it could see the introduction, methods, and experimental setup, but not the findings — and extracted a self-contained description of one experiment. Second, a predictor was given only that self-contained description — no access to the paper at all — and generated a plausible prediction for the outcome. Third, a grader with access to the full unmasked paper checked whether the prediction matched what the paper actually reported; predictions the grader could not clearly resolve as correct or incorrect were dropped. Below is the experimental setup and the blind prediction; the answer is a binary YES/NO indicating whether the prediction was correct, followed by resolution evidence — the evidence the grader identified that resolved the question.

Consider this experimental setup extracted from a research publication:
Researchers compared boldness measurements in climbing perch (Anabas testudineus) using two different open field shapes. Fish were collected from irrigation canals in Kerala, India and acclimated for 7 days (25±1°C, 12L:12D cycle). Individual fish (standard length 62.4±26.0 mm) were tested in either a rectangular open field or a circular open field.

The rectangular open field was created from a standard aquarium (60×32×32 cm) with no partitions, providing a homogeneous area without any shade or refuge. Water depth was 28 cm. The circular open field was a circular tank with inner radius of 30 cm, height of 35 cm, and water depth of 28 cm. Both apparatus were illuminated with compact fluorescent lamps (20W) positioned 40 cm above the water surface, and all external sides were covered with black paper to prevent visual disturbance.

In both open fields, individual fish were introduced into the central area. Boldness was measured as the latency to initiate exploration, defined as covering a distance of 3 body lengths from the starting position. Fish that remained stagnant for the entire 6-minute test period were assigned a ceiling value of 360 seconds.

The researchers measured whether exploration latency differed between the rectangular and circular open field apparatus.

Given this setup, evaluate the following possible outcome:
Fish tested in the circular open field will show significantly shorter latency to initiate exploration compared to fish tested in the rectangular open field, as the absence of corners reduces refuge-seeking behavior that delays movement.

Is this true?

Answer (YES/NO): NO